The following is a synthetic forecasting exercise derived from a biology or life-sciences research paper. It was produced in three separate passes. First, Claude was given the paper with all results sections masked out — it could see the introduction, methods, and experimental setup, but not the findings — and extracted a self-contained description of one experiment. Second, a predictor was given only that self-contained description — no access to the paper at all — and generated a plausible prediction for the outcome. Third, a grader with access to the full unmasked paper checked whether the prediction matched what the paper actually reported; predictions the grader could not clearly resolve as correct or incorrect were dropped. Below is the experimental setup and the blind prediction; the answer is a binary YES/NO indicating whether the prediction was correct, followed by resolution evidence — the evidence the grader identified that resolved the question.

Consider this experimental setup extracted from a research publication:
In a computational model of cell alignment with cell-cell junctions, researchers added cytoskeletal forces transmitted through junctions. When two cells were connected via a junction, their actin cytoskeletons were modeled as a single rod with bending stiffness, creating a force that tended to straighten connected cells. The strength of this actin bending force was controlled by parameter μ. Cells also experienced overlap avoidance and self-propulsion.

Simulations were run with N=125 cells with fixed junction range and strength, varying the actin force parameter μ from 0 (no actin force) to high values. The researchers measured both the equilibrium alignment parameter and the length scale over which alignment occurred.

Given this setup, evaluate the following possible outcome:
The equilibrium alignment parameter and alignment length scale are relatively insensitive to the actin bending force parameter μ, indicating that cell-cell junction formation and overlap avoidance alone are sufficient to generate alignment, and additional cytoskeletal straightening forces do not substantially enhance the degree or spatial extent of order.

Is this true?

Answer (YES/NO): NO